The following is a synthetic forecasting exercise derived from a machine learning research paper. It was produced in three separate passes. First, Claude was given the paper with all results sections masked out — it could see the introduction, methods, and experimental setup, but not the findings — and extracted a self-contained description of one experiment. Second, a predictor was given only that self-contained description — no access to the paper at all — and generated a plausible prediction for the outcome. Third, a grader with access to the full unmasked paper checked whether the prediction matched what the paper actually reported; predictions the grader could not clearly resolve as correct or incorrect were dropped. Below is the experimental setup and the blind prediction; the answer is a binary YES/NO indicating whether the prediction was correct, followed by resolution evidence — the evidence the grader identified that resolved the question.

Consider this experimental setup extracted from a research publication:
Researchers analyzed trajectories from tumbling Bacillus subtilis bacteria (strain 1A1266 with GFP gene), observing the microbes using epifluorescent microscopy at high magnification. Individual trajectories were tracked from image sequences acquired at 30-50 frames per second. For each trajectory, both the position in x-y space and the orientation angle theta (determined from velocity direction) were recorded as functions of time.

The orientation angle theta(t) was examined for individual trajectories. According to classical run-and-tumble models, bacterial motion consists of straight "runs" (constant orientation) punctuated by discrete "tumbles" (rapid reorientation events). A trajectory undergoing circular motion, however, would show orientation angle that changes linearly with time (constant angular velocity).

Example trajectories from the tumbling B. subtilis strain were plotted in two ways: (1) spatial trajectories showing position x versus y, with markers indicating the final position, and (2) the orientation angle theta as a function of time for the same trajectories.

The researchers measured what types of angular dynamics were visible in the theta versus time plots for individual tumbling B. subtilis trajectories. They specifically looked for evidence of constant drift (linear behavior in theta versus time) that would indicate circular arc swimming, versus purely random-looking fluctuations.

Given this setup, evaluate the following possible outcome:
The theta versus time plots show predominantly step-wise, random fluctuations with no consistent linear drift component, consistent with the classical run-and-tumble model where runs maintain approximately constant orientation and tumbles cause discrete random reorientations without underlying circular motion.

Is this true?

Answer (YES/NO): NO